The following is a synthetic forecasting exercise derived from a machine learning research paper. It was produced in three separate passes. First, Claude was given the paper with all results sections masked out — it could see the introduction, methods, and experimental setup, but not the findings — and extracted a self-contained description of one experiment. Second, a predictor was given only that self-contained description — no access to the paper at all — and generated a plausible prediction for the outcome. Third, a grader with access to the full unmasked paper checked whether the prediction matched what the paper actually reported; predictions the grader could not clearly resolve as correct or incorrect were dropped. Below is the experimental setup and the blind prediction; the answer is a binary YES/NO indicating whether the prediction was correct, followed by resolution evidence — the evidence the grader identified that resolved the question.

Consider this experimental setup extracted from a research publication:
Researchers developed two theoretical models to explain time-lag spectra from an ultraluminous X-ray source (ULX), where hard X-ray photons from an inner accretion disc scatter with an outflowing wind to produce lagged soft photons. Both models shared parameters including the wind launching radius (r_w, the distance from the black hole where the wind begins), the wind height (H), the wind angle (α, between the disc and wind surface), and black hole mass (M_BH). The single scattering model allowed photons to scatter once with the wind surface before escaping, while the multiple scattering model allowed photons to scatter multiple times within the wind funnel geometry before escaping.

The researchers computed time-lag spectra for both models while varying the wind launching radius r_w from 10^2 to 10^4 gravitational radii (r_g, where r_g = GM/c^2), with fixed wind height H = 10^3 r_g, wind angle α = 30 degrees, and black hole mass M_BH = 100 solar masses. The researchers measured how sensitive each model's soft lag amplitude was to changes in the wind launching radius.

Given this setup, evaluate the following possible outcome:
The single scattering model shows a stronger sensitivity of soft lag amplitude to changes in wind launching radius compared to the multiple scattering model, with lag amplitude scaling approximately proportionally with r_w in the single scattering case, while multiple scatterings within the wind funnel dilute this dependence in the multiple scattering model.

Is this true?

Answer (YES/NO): YES